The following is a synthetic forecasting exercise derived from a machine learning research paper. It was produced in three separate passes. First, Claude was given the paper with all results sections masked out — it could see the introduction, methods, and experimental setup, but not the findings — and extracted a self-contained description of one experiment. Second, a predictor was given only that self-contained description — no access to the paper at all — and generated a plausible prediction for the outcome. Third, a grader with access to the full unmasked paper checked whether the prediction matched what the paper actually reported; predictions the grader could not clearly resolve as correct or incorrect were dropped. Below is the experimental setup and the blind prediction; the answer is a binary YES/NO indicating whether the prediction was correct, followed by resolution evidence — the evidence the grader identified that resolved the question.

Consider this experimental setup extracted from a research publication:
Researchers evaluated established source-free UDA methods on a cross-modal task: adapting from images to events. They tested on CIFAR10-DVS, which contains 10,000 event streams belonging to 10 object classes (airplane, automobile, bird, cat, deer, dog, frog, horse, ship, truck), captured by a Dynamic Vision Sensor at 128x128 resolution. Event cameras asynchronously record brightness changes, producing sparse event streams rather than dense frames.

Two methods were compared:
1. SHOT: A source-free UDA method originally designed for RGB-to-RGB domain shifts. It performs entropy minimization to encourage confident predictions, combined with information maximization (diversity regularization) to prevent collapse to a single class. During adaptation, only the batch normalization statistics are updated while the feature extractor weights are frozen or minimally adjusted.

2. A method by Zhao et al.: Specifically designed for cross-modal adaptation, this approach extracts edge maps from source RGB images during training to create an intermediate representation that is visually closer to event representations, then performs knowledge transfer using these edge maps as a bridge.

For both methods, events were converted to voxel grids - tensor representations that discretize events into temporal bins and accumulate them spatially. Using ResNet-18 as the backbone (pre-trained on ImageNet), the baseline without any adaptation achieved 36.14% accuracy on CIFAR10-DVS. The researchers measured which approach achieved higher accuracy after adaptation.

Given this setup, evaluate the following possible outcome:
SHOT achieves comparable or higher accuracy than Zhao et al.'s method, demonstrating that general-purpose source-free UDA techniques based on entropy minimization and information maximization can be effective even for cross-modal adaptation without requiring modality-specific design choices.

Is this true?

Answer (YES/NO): YES